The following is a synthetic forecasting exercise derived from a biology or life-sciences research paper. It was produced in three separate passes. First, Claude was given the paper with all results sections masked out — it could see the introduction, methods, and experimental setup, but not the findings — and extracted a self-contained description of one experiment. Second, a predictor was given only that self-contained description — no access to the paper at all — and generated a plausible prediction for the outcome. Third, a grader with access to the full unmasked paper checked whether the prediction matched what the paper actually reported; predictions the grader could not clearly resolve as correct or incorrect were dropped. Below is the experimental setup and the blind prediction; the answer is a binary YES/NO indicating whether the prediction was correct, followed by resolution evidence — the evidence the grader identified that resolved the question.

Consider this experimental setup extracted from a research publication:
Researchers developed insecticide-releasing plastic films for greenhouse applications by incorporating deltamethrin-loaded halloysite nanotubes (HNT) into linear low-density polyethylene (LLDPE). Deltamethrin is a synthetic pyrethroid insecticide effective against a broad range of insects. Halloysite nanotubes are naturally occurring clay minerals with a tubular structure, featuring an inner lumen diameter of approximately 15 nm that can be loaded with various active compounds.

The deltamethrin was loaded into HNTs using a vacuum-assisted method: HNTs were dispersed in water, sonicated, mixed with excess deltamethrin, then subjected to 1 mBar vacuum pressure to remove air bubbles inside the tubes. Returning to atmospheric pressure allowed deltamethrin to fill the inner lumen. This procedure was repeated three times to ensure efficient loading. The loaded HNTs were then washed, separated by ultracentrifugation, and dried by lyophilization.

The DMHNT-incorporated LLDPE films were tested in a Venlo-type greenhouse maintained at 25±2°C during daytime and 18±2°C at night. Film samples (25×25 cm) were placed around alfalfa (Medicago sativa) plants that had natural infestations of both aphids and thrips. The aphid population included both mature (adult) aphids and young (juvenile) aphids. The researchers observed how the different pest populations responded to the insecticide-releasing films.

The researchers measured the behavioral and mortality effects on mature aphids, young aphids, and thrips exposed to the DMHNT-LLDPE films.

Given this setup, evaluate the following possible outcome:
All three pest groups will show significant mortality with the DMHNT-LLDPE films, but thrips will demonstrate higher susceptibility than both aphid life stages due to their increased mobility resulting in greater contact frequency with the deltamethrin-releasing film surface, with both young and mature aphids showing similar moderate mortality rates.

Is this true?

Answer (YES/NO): NO